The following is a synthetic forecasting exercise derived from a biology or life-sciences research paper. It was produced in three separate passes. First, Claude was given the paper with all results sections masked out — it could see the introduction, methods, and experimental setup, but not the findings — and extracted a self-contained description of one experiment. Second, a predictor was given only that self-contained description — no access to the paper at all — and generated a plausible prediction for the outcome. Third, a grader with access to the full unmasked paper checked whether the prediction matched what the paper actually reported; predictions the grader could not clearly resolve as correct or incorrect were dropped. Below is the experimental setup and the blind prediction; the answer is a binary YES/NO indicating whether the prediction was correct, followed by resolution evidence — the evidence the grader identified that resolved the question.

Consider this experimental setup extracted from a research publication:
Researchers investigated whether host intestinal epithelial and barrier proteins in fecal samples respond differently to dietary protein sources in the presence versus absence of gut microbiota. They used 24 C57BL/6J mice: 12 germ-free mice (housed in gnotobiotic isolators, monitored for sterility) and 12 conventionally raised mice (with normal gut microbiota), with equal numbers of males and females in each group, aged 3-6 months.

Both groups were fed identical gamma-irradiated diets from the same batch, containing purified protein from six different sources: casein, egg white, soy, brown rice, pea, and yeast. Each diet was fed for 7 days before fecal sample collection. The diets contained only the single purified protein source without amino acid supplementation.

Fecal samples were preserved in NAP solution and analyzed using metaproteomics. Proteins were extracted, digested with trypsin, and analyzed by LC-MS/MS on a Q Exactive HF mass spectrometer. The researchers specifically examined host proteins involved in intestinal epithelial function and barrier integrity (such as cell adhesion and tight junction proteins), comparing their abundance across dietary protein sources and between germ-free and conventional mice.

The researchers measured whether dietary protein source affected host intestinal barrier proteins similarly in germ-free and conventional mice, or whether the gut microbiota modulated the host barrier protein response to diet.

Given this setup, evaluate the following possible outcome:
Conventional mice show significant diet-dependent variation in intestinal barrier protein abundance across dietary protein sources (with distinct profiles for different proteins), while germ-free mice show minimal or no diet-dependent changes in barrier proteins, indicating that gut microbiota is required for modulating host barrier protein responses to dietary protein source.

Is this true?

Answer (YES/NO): NO